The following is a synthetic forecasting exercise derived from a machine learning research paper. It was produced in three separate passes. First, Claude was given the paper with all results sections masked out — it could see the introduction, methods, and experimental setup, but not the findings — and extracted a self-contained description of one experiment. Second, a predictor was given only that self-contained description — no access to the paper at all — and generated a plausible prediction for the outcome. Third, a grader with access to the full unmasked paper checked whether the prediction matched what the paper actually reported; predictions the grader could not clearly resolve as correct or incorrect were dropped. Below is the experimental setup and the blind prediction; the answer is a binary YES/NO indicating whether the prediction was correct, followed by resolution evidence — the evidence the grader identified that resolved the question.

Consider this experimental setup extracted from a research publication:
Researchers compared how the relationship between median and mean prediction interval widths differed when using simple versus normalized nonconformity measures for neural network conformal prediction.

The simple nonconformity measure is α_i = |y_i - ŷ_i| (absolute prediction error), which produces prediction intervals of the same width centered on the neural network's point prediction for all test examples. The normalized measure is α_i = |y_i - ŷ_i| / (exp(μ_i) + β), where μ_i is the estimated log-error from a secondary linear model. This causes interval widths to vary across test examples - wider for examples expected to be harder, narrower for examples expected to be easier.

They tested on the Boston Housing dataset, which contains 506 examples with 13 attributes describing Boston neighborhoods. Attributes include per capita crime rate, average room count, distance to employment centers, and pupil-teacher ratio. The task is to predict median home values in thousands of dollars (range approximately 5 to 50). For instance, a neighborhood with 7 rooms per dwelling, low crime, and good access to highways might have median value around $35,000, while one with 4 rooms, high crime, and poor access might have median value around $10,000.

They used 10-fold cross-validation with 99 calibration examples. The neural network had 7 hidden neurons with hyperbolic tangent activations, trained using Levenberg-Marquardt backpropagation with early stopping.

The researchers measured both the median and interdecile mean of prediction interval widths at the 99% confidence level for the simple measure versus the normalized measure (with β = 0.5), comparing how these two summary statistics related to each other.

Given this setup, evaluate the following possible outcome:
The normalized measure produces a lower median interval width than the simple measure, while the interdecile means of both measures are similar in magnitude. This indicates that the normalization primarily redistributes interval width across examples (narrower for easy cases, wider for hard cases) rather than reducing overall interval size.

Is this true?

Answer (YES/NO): NO